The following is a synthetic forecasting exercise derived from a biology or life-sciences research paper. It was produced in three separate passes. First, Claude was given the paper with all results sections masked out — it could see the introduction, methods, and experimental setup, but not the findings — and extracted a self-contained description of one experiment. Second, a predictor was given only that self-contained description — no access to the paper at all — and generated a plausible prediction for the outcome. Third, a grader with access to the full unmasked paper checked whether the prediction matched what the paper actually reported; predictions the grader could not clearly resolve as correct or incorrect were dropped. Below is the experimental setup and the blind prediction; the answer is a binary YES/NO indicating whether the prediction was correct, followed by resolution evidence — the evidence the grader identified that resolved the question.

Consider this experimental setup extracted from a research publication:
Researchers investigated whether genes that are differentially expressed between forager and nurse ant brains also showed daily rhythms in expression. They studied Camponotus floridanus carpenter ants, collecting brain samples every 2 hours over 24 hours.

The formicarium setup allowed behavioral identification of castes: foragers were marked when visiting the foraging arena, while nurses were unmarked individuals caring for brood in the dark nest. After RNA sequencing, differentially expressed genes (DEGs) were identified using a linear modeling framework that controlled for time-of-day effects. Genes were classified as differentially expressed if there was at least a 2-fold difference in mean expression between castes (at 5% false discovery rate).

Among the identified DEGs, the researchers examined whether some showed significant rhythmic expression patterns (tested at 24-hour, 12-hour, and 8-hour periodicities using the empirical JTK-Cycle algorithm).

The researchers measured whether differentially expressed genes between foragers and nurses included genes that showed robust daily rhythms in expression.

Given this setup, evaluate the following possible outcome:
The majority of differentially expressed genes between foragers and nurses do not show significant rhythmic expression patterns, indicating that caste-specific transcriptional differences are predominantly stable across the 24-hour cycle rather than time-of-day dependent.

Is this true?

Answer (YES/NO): YES